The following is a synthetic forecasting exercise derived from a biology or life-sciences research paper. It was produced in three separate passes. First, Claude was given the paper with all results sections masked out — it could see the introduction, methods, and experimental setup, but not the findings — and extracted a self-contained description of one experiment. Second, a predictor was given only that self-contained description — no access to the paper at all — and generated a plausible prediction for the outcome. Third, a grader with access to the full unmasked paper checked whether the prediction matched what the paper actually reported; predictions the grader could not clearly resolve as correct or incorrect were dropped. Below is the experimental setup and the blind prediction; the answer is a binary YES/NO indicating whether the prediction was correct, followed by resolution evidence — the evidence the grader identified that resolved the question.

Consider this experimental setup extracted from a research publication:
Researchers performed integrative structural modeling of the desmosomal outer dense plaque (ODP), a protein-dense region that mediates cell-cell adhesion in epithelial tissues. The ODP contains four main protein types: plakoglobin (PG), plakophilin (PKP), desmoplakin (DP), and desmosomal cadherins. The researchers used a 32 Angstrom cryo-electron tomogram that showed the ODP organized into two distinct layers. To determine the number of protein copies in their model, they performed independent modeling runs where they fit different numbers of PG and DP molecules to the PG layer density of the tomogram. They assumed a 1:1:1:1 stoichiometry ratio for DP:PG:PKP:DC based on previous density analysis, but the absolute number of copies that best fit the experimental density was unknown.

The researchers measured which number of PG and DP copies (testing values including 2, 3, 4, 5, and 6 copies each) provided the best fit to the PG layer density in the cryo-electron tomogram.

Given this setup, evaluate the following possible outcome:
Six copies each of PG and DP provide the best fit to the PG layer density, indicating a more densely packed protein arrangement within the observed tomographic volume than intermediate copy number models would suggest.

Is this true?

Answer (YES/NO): NO